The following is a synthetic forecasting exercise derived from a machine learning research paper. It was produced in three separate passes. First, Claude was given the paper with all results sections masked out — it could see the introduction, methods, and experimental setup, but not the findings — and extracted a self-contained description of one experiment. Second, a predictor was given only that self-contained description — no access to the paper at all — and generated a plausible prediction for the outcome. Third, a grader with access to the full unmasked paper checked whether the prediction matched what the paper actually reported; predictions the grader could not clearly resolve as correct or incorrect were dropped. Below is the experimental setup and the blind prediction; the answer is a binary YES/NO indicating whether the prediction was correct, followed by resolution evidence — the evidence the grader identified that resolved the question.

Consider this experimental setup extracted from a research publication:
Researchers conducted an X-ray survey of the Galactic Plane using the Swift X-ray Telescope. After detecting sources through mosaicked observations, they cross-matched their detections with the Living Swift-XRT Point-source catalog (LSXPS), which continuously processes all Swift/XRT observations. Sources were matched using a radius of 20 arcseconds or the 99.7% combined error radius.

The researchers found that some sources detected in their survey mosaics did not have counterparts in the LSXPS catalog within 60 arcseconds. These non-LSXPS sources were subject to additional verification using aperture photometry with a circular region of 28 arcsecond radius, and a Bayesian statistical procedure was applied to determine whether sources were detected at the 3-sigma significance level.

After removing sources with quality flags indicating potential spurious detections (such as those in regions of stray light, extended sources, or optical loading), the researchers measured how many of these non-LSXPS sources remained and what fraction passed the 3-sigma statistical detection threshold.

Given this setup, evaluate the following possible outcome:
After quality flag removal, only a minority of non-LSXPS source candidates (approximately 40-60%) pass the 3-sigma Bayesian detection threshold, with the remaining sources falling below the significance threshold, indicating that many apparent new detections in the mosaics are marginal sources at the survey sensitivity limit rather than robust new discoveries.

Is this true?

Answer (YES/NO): NO